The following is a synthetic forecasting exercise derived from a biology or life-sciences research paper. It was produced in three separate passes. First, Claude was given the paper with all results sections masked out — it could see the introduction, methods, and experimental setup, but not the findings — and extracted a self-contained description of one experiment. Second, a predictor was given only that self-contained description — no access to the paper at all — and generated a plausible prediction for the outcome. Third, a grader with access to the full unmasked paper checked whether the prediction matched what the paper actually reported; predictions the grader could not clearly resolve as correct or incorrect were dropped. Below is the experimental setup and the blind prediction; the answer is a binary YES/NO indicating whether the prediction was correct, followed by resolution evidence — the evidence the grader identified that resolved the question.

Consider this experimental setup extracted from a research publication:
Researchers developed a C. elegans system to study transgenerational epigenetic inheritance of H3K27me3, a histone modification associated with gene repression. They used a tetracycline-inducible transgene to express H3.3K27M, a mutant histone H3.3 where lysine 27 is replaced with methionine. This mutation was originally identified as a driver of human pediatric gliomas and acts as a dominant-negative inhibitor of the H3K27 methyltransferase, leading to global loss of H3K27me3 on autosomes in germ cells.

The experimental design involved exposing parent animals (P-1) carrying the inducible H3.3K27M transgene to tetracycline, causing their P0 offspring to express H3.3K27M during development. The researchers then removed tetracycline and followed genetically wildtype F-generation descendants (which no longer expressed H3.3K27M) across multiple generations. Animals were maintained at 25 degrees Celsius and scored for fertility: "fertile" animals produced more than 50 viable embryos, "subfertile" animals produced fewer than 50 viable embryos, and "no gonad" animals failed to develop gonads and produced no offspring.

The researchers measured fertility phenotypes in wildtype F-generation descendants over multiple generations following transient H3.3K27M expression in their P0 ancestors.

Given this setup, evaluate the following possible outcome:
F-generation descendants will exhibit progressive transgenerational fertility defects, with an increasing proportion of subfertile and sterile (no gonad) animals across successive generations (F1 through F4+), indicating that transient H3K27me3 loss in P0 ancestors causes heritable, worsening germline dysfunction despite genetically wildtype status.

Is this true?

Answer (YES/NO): NO